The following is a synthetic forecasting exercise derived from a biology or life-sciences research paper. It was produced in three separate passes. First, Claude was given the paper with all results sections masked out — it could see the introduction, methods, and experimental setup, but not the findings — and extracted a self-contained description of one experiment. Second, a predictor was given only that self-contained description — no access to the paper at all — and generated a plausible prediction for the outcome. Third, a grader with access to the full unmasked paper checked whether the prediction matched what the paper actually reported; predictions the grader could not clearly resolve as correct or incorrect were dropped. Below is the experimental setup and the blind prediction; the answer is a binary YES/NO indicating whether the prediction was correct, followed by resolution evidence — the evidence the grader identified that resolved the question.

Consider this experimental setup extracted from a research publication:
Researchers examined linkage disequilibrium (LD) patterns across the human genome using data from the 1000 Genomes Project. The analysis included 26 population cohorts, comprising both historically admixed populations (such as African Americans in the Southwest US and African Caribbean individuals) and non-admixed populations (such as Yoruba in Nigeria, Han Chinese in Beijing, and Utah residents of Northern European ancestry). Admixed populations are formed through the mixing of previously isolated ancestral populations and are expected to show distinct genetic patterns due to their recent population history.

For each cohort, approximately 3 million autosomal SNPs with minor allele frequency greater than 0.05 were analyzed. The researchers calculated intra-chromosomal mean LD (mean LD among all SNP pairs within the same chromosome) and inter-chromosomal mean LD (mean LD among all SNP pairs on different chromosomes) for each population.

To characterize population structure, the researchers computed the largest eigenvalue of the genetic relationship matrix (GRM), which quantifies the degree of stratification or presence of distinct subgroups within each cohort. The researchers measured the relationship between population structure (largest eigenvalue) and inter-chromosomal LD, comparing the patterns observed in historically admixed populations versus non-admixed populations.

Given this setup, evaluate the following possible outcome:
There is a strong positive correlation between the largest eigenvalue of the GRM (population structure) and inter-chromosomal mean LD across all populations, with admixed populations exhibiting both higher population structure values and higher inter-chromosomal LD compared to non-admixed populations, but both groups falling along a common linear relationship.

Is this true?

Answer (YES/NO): YES